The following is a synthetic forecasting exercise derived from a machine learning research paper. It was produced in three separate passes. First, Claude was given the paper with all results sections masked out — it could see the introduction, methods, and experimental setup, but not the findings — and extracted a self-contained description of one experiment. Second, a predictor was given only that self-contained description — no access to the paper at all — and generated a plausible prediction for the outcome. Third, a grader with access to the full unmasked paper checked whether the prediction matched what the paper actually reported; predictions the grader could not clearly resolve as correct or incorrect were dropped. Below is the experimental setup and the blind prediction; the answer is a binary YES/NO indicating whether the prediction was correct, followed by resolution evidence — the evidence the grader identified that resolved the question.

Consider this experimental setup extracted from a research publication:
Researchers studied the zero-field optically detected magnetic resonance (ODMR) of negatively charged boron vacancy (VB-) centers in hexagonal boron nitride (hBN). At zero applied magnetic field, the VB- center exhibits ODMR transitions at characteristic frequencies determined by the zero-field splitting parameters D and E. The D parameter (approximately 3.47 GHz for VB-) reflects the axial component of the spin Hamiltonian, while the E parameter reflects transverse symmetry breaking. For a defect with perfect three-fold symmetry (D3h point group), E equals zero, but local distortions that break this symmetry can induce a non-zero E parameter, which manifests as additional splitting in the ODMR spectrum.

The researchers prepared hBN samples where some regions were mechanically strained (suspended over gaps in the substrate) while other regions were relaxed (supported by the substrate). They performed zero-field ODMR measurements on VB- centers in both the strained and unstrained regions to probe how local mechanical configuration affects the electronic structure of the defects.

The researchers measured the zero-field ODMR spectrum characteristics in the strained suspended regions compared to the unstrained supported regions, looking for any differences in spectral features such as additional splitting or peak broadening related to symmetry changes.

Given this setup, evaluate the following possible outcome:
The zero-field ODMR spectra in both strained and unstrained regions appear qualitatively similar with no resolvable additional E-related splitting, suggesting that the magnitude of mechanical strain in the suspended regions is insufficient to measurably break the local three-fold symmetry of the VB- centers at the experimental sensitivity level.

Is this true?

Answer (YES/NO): NO